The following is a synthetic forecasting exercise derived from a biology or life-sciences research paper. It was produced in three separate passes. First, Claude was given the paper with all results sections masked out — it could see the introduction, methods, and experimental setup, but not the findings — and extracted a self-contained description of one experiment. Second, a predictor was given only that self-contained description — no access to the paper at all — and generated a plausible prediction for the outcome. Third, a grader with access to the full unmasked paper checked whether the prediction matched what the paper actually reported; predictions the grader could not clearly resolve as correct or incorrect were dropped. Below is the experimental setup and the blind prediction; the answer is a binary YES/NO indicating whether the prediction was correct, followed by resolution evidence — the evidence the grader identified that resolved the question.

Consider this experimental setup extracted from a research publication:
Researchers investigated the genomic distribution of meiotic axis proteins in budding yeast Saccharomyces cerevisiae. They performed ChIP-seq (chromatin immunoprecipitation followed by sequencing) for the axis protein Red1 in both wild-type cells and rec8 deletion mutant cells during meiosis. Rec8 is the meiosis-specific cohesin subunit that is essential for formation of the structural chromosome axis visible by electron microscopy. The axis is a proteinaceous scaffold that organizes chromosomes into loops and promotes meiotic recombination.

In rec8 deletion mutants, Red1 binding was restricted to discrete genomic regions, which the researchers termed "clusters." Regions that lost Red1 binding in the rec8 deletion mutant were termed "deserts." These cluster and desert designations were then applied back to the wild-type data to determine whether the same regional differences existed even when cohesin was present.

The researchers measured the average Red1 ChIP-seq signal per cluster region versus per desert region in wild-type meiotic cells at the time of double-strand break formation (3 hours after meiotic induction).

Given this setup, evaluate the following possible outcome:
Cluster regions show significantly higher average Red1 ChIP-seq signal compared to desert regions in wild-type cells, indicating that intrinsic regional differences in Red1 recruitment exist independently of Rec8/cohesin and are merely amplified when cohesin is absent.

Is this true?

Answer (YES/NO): YES